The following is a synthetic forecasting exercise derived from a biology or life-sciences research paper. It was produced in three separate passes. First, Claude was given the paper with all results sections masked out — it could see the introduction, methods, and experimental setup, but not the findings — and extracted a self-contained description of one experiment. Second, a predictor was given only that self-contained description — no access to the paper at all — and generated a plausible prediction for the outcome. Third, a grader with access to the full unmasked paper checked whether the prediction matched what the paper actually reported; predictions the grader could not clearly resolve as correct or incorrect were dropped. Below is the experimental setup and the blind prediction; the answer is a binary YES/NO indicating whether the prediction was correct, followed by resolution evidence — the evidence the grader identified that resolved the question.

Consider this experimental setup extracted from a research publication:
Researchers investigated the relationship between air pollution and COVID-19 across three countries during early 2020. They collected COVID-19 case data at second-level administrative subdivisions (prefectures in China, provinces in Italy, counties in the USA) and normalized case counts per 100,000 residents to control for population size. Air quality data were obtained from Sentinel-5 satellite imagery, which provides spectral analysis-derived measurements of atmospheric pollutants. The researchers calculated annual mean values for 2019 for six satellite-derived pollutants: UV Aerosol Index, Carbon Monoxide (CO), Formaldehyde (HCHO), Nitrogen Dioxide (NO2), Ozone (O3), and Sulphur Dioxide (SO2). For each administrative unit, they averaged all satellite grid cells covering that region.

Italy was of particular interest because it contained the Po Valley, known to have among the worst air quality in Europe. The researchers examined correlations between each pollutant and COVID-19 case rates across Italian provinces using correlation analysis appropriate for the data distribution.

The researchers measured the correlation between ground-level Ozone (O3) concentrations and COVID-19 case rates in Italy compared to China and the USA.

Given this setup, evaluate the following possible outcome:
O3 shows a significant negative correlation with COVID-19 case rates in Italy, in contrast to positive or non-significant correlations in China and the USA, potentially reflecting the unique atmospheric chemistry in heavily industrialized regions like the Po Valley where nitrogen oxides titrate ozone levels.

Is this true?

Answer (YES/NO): NO